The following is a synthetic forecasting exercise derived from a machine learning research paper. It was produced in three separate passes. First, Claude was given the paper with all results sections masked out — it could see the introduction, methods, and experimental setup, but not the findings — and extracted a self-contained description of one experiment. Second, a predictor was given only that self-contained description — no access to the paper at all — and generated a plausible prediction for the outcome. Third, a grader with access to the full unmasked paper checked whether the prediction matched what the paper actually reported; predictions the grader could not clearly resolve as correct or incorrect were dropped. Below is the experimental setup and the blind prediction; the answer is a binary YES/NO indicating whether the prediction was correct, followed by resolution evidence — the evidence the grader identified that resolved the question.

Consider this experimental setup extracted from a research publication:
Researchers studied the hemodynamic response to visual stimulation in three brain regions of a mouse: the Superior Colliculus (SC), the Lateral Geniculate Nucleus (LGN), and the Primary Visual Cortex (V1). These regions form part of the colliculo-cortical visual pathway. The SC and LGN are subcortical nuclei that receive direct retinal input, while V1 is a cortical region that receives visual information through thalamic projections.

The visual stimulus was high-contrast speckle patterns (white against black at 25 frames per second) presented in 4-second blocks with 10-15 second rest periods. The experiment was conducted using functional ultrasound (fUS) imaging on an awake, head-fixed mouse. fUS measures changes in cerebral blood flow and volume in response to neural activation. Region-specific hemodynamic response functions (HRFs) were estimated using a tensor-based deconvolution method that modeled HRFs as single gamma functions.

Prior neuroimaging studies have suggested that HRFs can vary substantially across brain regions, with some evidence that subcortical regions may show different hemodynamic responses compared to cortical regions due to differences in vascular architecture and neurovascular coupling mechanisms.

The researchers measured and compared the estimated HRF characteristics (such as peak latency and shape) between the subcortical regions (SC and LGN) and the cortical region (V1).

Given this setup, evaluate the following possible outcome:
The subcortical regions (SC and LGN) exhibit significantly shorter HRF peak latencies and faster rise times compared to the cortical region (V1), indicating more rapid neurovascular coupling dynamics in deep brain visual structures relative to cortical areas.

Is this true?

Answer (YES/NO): NO